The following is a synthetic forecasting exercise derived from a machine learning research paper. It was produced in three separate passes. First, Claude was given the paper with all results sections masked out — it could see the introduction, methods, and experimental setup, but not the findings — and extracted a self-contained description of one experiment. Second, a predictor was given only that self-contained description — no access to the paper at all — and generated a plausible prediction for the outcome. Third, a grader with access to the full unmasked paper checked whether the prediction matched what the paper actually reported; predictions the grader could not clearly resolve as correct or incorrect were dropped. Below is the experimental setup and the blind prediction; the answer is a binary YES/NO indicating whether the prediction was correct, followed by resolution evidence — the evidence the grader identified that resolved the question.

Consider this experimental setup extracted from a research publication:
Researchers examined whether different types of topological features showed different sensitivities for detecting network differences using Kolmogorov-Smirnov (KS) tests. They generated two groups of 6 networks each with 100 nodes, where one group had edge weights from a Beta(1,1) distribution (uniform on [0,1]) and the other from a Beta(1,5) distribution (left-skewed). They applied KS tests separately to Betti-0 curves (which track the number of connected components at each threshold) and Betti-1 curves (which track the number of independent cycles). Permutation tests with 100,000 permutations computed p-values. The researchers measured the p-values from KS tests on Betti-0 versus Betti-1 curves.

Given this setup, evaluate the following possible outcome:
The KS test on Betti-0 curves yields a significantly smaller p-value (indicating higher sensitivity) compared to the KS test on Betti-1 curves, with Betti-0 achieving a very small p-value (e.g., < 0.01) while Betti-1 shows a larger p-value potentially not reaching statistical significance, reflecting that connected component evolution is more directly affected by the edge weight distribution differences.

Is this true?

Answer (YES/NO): NO